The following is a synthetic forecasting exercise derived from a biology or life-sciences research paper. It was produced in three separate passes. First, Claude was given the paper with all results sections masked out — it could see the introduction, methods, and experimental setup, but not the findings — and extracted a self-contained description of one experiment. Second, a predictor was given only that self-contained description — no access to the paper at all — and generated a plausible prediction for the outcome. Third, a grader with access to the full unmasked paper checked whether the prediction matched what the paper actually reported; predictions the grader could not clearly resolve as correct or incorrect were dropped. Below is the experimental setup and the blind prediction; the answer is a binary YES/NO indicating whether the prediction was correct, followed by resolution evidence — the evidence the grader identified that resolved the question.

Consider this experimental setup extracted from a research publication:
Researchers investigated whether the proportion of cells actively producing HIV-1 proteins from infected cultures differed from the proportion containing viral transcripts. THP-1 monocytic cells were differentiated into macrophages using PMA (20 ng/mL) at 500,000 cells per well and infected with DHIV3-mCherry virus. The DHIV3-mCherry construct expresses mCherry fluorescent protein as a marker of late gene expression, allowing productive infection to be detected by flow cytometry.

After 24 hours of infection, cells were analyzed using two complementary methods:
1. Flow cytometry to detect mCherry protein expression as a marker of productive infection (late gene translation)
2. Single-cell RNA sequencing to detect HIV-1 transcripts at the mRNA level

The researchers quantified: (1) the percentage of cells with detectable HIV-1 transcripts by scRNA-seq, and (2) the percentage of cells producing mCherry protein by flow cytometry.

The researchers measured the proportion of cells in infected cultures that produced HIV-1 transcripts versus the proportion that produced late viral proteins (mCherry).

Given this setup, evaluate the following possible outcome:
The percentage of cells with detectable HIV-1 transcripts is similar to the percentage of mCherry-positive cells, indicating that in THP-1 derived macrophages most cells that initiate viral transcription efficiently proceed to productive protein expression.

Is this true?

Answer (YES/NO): NO